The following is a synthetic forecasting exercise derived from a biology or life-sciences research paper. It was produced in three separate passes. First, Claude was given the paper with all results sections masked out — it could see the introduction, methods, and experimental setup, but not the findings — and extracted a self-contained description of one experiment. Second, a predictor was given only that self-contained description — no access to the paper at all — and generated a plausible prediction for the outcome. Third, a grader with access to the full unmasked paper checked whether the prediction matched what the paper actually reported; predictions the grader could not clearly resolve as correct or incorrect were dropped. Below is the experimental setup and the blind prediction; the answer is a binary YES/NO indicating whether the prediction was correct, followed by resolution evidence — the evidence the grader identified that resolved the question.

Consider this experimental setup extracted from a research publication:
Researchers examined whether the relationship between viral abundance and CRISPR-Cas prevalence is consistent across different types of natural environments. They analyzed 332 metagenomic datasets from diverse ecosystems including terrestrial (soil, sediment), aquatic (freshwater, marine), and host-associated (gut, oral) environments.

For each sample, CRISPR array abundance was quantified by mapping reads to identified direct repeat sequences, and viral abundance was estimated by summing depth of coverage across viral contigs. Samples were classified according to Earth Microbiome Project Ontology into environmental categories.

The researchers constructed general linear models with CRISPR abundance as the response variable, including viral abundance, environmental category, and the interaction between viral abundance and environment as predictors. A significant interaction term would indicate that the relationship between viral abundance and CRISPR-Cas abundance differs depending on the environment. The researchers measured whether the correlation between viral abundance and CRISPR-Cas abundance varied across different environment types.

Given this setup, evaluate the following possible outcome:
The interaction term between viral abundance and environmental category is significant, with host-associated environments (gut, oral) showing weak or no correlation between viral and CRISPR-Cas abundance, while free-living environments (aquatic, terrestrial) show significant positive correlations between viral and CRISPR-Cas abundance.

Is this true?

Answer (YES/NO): NO